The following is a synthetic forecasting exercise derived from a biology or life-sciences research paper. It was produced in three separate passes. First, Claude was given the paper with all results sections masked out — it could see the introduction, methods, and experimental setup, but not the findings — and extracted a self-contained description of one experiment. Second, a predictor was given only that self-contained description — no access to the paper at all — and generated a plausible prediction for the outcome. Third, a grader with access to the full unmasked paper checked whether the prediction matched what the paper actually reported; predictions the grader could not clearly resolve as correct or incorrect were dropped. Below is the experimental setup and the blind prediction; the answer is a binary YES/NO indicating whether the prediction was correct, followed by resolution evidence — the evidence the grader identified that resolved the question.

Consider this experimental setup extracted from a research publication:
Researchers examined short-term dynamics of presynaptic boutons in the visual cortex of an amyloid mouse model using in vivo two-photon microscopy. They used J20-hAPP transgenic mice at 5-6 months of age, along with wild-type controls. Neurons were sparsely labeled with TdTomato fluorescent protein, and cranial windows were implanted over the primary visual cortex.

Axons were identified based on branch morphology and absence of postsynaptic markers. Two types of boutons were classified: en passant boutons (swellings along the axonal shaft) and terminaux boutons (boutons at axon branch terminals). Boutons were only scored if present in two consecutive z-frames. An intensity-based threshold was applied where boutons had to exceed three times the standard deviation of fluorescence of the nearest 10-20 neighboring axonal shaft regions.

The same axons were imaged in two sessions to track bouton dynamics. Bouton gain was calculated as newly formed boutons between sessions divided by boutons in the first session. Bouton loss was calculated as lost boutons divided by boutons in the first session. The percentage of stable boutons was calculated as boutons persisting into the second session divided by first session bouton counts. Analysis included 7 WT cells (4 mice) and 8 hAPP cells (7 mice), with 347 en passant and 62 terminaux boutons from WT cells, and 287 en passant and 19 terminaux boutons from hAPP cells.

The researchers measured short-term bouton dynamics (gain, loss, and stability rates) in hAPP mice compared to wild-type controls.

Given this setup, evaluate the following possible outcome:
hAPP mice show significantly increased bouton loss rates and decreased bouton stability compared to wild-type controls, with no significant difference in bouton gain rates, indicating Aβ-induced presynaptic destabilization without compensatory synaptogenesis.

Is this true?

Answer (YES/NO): NO